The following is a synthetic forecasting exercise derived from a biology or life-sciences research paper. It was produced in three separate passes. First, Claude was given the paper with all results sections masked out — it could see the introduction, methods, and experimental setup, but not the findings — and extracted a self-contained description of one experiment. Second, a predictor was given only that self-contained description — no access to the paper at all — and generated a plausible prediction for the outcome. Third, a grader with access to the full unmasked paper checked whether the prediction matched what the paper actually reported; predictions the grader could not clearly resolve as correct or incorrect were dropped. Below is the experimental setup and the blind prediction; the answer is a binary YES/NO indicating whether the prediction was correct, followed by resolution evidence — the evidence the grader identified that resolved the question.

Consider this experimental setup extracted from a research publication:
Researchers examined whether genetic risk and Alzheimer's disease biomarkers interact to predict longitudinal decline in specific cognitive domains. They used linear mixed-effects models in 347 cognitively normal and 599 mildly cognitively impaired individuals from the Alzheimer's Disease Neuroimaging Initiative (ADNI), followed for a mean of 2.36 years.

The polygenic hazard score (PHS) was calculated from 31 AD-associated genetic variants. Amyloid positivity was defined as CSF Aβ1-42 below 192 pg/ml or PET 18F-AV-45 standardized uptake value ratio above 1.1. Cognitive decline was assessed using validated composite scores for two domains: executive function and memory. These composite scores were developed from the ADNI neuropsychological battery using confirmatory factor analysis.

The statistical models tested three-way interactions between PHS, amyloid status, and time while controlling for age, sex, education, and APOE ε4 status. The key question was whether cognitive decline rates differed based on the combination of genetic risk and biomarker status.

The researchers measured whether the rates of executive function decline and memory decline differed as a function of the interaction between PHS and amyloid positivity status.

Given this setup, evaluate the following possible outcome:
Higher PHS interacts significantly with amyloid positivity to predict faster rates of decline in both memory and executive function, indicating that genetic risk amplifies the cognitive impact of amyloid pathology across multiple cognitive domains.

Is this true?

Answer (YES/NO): YES